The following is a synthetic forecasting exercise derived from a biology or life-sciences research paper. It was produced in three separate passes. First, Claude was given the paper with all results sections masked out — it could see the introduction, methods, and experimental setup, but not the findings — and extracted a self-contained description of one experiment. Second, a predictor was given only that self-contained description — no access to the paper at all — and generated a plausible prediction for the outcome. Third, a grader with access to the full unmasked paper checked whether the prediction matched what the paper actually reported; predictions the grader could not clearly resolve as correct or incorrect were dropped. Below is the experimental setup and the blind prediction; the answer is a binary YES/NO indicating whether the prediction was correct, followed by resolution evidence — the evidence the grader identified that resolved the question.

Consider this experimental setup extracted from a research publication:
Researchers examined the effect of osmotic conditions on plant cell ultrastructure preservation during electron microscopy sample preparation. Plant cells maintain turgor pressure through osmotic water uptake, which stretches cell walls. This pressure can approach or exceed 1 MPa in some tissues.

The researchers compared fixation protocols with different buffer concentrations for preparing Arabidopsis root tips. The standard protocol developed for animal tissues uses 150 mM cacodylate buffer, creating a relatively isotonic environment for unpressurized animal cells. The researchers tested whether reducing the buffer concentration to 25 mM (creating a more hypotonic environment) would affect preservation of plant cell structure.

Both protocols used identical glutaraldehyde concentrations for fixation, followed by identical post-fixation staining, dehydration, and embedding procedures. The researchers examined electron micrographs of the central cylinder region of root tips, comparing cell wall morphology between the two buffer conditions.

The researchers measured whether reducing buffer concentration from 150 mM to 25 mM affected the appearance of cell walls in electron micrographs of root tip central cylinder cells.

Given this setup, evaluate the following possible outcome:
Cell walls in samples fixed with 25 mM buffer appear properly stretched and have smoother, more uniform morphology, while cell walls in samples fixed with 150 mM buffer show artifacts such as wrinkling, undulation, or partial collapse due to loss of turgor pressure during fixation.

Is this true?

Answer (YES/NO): YES